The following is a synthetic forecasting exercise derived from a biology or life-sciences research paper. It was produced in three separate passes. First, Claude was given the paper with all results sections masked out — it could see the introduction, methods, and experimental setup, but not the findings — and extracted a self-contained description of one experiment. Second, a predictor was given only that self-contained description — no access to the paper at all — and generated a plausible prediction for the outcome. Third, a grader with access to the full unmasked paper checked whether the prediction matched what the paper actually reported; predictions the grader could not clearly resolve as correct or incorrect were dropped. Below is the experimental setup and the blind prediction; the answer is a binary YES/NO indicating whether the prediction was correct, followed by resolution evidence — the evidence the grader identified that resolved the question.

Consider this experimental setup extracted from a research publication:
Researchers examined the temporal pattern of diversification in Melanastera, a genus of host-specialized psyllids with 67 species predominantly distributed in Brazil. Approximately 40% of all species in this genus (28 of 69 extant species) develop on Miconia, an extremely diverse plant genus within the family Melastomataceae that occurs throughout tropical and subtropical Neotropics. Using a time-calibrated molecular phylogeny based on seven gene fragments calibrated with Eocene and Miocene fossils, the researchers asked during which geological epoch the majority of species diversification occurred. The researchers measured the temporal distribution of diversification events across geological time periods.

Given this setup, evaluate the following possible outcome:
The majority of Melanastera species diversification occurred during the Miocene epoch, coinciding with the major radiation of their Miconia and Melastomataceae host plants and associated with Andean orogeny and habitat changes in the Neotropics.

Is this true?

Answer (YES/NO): YES